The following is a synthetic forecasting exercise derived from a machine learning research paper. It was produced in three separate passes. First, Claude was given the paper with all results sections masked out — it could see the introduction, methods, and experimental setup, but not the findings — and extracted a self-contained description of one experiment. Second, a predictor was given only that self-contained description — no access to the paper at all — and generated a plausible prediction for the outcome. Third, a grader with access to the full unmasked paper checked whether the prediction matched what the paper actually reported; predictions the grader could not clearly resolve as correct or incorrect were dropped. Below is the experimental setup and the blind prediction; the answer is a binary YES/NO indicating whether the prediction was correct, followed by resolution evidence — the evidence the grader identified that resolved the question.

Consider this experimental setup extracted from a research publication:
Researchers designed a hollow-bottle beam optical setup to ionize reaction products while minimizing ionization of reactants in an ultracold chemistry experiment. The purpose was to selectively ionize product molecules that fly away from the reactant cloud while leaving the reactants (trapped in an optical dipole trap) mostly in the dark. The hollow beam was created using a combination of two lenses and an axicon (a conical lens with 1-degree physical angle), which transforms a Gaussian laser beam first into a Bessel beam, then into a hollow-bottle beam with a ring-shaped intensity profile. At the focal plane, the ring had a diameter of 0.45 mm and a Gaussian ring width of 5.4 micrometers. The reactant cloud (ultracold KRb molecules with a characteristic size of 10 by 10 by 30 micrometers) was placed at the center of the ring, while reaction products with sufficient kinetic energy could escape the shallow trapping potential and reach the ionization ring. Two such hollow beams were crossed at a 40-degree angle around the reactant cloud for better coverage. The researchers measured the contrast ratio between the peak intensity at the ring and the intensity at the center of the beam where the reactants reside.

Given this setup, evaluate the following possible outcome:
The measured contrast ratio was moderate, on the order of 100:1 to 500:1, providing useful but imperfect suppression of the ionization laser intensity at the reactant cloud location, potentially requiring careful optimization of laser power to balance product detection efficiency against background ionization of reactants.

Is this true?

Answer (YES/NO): YES